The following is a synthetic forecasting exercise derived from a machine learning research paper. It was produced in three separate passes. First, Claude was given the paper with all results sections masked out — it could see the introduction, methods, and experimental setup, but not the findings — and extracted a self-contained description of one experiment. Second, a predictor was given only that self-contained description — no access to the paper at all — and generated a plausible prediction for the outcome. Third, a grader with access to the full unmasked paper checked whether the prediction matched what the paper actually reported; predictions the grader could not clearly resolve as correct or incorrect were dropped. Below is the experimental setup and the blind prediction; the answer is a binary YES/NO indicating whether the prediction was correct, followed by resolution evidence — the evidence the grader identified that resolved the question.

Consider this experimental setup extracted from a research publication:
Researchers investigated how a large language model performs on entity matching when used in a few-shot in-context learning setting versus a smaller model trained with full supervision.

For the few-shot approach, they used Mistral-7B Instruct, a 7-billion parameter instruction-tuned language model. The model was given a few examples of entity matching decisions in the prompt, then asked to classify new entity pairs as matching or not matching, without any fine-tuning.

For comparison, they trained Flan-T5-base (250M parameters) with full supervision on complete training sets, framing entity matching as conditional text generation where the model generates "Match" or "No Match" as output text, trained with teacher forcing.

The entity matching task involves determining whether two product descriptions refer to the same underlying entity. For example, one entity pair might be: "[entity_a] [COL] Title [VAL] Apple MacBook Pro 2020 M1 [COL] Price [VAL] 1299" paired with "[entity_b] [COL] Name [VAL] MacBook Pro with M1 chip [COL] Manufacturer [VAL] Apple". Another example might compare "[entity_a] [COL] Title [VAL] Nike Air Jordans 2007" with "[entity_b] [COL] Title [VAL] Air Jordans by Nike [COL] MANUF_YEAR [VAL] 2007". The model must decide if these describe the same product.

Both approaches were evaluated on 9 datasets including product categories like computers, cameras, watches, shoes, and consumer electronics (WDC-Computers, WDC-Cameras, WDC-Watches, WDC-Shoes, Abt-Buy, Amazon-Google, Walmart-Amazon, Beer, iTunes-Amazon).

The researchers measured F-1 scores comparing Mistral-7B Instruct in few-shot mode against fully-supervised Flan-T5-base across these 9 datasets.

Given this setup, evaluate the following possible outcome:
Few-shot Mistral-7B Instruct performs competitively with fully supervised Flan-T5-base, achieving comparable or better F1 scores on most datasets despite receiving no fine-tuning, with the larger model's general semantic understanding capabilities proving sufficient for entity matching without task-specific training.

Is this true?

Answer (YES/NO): NO